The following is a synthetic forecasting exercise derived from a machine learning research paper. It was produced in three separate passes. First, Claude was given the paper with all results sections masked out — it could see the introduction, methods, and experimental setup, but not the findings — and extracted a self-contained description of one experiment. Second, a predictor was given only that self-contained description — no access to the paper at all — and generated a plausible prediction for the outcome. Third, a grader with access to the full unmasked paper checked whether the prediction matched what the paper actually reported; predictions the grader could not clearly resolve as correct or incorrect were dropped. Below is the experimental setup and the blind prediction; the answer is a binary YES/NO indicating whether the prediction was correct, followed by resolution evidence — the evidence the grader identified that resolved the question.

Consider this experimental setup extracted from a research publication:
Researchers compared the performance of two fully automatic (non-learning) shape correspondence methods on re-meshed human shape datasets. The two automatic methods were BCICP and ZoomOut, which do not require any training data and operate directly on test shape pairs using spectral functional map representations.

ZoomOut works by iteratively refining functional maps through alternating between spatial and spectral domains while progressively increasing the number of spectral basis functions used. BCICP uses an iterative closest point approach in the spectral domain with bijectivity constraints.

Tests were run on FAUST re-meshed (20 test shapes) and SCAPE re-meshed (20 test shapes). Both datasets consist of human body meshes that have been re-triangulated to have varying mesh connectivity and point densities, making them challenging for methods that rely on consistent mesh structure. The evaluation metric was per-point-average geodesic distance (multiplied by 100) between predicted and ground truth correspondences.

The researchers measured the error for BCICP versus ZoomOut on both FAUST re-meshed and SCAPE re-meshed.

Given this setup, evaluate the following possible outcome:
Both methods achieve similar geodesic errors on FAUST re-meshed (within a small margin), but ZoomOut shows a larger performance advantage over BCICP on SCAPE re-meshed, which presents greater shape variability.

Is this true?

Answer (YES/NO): NO